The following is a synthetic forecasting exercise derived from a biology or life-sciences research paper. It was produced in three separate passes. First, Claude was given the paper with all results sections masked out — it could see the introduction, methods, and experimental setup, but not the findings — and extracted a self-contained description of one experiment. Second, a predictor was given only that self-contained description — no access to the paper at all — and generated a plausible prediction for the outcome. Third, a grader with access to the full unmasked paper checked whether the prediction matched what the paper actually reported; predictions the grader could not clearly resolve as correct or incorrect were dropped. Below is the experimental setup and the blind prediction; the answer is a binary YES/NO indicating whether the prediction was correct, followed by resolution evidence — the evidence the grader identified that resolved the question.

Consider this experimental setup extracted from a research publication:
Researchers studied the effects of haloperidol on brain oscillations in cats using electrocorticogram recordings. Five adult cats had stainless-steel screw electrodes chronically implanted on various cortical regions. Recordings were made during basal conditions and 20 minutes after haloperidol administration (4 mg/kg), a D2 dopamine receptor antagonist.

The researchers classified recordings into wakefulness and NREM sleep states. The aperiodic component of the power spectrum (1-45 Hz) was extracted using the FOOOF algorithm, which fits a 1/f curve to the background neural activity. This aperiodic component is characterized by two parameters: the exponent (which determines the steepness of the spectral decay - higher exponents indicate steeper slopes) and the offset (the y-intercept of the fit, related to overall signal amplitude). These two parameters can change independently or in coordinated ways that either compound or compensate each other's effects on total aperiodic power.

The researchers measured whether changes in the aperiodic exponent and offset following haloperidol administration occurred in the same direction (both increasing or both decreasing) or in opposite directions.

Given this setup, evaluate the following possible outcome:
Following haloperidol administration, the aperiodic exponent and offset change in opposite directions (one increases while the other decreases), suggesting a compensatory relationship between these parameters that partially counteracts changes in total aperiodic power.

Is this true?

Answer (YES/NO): NO